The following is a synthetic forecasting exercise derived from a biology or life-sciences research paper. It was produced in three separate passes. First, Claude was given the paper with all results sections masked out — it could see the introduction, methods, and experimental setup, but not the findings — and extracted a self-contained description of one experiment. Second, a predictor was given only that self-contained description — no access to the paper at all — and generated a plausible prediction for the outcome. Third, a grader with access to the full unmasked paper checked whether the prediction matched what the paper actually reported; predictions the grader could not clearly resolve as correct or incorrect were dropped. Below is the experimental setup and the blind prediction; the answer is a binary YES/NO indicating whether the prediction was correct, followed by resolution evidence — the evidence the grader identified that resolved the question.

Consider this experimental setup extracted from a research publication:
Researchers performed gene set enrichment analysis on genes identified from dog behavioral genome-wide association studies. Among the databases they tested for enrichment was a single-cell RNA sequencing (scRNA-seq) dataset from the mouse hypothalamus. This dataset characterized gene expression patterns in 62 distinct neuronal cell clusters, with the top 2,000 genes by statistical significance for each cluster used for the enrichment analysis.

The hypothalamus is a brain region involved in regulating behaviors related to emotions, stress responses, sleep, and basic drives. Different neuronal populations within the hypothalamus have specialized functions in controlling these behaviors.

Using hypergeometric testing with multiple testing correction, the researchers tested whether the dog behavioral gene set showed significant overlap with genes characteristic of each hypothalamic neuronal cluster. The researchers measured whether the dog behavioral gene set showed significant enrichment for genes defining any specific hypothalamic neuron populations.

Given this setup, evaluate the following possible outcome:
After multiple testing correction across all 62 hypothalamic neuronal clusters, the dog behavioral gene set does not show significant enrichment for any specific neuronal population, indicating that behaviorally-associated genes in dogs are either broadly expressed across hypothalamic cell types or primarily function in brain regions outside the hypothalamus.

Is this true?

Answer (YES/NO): NO